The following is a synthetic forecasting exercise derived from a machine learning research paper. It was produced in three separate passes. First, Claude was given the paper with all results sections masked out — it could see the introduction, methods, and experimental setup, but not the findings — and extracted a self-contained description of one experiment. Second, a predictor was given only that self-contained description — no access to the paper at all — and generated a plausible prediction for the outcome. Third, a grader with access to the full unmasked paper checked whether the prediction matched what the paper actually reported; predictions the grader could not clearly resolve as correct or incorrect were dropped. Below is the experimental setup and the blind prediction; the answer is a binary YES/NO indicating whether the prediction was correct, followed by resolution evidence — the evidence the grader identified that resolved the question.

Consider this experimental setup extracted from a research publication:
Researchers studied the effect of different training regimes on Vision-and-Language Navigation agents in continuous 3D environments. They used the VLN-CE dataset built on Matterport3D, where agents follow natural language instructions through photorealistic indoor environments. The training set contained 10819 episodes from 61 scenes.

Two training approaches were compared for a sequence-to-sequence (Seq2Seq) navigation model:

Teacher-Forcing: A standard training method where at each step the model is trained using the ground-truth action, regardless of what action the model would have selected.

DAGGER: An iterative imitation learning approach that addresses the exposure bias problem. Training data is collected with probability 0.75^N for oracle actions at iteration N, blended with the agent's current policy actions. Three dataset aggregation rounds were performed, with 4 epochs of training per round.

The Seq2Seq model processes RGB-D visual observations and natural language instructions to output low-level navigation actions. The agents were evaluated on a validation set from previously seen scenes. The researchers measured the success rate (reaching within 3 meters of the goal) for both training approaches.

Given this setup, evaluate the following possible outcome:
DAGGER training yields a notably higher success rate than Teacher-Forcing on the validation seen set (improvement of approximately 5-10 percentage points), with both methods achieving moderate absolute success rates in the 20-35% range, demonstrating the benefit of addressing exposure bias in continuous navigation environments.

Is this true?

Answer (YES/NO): YES